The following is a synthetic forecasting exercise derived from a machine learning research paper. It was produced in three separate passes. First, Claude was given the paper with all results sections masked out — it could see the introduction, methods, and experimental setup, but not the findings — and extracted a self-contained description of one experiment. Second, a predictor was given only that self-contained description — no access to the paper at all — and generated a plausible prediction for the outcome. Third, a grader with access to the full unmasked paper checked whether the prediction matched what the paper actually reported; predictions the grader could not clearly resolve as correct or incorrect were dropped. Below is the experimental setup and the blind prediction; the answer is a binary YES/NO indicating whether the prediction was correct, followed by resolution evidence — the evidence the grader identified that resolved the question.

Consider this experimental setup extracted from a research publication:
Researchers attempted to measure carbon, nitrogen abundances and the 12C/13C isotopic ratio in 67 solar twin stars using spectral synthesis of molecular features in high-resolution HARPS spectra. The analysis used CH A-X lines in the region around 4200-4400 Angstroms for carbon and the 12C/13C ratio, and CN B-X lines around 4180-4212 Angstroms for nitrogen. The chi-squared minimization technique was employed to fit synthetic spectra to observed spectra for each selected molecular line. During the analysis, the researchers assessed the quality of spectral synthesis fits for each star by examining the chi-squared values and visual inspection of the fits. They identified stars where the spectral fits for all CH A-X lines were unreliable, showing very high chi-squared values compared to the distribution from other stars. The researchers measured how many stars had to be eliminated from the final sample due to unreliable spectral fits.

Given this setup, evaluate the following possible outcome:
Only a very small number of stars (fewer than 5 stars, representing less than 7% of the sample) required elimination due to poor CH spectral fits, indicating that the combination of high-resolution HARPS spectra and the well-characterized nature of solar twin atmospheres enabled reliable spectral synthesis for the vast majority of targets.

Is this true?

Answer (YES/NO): YES